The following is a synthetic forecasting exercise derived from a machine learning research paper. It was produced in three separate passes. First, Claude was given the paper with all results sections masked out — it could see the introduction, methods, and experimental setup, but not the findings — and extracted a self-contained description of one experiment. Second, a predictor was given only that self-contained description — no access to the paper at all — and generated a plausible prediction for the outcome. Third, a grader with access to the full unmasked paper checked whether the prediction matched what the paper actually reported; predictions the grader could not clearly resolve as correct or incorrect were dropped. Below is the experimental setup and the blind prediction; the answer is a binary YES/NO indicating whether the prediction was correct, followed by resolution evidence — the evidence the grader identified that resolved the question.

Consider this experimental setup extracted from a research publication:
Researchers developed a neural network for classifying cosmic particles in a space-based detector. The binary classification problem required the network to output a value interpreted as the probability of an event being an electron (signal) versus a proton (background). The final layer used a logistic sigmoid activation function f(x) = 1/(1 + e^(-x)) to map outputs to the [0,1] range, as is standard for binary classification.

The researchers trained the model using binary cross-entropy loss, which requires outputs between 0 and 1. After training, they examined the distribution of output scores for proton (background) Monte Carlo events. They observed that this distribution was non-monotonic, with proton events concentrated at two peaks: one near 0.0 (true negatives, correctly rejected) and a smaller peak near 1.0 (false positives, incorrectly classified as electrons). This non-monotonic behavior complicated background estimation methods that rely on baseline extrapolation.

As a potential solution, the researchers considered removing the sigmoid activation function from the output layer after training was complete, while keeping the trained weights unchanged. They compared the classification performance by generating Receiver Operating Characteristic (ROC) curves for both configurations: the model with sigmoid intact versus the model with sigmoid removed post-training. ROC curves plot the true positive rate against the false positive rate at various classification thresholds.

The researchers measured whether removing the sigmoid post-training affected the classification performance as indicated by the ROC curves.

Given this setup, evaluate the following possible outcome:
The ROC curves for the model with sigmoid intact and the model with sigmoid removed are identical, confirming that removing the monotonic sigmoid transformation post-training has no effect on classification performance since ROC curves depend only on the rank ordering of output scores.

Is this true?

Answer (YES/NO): YES